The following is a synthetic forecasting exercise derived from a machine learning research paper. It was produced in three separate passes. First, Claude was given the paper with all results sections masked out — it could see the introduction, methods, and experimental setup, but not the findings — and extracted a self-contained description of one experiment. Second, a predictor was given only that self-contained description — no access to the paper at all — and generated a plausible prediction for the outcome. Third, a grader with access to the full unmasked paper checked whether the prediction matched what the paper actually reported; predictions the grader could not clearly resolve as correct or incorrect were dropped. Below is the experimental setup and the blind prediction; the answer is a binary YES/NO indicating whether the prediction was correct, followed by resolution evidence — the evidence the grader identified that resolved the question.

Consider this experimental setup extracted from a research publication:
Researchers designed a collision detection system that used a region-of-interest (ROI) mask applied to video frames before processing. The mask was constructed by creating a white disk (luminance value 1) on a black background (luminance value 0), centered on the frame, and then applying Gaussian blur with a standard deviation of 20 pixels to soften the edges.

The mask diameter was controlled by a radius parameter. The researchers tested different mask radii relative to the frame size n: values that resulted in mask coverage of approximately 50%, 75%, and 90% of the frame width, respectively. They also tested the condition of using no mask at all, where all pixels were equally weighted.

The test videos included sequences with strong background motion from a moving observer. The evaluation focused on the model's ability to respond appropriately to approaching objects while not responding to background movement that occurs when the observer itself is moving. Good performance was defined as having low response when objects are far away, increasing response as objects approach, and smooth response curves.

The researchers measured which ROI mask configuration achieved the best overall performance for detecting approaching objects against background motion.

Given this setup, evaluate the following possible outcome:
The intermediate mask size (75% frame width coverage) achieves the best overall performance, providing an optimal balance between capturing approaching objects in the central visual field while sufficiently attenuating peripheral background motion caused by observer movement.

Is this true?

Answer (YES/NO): NO